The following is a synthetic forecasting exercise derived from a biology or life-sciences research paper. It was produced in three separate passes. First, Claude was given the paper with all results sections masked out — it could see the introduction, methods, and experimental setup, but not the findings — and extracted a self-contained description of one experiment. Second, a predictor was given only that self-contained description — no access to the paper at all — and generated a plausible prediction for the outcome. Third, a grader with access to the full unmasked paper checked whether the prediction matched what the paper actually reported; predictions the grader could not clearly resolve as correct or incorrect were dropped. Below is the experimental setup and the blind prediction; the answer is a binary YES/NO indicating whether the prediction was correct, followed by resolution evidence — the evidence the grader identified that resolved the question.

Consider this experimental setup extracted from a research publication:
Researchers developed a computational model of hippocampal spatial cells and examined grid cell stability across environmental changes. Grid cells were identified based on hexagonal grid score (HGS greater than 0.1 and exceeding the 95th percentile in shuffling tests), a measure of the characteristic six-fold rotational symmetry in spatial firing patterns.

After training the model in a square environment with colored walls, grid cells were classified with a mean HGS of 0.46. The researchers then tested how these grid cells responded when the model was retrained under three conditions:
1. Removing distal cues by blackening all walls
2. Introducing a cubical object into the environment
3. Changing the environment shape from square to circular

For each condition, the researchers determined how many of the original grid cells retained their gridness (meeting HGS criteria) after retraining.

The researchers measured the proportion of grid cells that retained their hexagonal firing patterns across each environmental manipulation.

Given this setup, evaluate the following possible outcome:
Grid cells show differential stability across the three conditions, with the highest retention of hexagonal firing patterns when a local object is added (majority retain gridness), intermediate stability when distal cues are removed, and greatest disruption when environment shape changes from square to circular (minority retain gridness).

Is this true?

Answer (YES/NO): NO